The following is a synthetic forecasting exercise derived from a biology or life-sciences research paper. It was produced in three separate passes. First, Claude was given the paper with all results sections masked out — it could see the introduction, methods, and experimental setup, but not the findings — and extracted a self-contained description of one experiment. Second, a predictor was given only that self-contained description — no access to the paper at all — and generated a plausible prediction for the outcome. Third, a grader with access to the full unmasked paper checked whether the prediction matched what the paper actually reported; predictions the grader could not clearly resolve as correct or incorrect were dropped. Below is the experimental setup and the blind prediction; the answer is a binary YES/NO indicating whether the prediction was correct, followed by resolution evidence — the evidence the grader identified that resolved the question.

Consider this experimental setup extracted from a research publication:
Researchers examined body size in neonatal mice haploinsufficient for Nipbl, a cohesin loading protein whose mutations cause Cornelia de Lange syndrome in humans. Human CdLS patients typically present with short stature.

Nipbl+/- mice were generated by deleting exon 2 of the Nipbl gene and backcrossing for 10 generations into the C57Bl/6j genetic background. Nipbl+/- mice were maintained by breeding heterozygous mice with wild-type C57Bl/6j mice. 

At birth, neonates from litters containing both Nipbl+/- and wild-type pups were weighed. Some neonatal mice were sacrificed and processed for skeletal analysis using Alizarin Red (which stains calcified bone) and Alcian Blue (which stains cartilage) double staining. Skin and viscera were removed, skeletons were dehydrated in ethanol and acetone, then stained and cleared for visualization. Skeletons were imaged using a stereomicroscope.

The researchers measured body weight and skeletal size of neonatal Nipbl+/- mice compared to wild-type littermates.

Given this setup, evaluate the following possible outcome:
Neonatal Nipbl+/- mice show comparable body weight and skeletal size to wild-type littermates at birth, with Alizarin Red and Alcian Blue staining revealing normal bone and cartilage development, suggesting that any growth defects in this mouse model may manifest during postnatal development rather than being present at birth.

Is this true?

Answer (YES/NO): NO